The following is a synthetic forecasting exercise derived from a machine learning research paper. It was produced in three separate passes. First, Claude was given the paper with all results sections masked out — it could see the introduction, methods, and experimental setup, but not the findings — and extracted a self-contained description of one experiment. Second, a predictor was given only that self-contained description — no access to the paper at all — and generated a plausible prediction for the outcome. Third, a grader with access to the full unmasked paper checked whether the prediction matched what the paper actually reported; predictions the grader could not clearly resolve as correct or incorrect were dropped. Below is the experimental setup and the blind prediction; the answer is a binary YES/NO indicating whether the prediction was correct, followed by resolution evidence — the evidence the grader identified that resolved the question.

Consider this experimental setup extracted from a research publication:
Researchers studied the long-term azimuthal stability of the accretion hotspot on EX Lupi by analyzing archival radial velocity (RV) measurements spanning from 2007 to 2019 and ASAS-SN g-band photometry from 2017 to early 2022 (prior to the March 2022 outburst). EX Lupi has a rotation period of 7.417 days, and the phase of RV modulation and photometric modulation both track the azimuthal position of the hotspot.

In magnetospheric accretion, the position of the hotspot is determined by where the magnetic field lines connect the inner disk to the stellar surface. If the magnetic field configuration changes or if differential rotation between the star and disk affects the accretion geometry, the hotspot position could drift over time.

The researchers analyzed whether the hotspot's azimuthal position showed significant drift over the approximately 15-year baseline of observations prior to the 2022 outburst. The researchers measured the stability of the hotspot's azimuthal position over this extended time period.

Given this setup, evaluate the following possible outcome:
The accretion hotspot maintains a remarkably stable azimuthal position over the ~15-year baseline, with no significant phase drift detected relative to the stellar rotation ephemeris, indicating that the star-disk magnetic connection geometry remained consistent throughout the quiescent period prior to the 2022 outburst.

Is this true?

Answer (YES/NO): YES